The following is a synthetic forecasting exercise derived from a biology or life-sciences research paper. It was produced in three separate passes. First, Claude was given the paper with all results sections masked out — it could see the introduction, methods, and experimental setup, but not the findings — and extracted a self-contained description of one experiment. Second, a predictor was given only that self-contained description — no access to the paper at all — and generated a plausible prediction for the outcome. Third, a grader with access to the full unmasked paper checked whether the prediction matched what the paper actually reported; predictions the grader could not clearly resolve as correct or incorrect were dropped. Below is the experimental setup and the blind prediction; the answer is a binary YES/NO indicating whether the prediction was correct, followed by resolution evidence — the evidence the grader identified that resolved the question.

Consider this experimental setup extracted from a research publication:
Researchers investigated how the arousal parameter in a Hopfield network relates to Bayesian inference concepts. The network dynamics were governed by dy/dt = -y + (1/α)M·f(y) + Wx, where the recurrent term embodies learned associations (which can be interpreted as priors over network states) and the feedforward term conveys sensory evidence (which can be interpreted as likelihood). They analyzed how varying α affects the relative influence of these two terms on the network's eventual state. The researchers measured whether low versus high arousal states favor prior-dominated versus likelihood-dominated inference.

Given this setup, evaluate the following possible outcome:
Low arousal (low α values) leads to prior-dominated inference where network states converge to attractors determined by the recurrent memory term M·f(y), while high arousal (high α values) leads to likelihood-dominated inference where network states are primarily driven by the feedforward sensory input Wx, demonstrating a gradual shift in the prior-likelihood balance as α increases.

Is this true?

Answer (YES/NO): YES